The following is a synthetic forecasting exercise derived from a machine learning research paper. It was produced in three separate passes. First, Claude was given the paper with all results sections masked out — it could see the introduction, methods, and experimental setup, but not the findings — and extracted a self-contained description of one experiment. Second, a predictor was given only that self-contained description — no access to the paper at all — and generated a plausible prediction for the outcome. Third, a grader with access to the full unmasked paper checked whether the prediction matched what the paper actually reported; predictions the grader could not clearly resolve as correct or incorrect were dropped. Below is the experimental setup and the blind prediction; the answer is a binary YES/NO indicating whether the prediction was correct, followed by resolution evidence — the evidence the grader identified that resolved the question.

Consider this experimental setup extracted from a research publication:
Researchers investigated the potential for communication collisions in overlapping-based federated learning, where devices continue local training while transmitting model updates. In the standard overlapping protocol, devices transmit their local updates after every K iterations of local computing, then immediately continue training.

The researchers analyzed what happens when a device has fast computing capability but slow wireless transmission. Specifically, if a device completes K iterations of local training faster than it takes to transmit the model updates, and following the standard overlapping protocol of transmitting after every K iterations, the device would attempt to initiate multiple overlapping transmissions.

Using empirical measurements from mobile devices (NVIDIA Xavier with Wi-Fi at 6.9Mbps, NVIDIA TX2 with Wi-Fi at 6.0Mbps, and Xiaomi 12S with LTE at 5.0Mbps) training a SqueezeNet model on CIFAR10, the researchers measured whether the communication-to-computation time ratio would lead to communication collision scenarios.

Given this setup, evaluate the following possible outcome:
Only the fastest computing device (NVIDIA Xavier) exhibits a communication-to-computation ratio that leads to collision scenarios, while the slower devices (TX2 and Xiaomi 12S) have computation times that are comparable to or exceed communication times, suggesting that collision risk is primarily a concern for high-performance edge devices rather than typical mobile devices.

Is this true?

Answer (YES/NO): NO